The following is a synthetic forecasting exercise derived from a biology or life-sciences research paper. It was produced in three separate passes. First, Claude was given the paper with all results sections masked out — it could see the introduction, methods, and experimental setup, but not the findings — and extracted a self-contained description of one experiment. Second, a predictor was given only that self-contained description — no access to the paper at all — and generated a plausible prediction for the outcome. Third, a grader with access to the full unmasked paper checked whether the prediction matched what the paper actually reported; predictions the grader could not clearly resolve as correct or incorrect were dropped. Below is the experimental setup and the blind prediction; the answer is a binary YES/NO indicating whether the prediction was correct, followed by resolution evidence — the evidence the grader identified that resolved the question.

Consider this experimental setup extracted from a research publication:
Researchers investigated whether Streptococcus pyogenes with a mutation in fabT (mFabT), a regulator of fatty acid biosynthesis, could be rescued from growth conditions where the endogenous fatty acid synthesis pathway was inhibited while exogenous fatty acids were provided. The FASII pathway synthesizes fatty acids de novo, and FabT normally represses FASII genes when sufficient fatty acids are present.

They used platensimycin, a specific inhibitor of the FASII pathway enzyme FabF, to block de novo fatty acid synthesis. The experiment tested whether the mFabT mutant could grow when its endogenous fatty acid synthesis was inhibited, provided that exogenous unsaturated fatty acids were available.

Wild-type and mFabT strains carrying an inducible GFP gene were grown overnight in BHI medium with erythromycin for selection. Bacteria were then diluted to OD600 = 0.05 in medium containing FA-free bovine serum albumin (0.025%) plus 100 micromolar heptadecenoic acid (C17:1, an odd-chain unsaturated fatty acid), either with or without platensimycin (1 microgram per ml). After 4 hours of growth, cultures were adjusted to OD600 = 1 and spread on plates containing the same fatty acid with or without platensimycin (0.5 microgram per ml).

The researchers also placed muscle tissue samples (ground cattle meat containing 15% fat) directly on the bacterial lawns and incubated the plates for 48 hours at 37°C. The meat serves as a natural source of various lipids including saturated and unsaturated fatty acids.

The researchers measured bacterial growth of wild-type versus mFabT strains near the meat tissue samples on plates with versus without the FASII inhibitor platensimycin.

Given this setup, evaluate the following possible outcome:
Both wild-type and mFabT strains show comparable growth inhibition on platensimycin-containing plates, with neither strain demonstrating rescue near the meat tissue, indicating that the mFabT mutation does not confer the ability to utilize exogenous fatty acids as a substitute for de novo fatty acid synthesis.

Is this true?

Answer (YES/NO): NO